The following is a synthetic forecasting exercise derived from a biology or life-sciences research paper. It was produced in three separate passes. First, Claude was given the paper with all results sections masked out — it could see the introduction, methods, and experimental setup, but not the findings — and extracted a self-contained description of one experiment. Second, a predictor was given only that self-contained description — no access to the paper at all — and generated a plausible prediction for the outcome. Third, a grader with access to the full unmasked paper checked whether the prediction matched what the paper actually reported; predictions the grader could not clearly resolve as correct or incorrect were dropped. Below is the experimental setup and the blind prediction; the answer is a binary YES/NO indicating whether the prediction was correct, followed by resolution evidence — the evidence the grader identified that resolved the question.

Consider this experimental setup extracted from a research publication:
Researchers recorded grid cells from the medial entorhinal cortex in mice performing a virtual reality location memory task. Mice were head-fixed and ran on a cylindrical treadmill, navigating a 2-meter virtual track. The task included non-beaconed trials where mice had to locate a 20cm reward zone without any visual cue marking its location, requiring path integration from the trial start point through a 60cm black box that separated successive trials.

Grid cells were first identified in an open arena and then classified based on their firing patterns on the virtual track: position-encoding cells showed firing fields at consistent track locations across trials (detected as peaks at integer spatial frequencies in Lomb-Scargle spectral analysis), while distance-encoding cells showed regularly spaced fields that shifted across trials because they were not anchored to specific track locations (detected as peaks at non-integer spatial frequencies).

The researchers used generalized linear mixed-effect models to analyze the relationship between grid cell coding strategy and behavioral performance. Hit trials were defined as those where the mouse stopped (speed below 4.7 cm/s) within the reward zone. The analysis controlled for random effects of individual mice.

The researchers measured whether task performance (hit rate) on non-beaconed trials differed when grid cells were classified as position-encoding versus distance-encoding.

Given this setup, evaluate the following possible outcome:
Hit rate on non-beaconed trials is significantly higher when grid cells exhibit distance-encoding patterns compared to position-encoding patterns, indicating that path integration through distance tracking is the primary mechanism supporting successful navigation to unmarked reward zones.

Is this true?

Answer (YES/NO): NO